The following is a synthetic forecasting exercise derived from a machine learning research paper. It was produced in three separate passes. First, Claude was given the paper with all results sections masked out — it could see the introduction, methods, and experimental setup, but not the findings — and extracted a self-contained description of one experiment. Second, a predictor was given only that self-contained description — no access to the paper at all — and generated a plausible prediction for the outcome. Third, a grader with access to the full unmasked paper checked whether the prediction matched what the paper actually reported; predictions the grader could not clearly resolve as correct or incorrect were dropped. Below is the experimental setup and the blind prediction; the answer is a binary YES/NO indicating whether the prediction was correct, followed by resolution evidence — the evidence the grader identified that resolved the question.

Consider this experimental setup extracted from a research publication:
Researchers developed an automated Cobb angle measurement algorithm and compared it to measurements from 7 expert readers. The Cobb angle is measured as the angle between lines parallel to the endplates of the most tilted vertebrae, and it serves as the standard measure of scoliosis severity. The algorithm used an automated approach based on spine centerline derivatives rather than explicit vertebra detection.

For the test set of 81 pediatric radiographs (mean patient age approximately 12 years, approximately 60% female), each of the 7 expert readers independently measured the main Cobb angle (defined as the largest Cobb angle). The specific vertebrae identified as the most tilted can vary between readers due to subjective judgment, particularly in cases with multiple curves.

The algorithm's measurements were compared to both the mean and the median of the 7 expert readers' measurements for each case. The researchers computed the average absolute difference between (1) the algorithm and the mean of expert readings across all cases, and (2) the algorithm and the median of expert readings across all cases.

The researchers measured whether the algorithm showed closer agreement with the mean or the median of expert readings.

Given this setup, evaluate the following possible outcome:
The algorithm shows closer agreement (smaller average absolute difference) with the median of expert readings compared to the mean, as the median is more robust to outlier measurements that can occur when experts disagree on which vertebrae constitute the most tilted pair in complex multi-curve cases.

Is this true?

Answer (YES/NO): YES